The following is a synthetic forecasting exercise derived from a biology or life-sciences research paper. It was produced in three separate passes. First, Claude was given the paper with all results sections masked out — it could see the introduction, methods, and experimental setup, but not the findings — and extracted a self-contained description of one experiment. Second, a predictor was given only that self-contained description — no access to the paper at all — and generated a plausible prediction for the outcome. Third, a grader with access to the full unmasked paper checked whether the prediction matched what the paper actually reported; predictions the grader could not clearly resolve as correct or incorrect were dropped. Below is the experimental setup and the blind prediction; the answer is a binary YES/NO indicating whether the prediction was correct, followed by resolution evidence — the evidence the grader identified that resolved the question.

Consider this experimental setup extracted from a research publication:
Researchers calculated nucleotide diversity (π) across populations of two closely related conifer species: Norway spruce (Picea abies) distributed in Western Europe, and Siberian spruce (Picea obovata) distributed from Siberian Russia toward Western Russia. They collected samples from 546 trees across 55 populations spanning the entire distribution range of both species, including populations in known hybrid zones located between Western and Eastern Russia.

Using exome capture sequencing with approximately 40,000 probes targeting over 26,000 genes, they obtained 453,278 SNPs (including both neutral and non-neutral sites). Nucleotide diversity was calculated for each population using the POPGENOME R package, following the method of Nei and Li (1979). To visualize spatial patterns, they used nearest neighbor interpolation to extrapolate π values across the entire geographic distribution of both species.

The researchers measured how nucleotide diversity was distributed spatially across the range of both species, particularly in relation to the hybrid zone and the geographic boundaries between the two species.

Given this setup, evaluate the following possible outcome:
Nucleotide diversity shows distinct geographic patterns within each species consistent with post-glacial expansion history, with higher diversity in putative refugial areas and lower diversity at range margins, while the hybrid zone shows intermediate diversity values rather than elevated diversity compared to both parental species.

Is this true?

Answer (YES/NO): NO